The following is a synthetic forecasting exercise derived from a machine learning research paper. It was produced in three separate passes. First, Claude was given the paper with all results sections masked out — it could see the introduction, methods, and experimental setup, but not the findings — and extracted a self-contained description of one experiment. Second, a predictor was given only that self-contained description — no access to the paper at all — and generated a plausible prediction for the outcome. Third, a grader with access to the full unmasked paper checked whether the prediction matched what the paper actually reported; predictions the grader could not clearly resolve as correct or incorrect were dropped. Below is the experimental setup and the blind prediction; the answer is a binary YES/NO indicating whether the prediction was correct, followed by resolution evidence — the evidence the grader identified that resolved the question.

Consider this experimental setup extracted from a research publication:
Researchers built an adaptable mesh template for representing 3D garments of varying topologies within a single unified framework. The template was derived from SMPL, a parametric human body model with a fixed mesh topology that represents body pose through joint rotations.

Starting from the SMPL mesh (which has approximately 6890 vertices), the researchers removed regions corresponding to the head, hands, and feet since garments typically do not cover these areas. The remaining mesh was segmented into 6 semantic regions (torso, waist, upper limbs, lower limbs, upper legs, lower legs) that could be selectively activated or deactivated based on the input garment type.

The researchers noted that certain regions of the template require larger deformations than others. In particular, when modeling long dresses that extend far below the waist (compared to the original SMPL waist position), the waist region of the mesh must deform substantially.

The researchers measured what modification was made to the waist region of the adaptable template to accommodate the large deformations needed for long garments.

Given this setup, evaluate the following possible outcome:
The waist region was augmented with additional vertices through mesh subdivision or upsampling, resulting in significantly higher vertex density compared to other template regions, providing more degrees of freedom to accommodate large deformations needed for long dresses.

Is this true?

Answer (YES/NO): YES